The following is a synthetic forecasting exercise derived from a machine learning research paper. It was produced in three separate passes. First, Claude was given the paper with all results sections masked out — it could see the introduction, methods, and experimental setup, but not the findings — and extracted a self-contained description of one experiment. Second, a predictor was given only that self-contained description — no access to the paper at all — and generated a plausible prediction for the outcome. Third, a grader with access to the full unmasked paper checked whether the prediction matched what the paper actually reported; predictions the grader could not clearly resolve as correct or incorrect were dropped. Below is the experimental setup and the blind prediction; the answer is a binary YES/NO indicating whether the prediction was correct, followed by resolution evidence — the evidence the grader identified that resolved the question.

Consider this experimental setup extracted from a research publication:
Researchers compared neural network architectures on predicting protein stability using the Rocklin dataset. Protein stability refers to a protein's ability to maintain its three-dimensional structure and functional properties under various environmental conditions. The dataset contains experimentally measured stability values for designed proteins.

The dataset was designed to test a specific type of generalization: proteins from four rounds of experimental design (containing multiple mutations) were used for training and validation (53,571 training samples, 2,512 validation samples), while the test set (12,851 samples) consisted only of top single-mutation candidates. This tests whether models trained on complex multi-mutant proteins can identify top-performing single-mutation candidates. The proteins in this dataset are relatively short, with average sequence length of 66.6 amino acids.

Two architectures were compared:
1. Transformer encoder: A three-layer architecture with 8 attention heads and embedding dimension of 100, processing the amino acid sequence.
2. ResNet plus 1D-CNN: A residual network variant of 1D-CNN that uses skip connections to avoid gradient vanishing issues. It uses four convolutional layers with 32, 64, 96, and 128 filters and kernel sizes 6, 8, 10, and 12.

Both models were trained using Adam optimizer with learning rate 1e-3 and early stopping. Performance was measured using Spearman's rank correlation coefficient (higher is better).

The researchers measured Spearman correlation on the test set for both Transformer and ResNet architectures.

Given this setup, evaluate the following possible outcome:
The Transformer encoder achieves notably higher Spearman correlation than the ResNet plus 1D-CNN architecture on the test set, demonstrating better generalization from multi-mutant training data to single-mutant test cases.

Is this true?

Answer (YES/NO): YES